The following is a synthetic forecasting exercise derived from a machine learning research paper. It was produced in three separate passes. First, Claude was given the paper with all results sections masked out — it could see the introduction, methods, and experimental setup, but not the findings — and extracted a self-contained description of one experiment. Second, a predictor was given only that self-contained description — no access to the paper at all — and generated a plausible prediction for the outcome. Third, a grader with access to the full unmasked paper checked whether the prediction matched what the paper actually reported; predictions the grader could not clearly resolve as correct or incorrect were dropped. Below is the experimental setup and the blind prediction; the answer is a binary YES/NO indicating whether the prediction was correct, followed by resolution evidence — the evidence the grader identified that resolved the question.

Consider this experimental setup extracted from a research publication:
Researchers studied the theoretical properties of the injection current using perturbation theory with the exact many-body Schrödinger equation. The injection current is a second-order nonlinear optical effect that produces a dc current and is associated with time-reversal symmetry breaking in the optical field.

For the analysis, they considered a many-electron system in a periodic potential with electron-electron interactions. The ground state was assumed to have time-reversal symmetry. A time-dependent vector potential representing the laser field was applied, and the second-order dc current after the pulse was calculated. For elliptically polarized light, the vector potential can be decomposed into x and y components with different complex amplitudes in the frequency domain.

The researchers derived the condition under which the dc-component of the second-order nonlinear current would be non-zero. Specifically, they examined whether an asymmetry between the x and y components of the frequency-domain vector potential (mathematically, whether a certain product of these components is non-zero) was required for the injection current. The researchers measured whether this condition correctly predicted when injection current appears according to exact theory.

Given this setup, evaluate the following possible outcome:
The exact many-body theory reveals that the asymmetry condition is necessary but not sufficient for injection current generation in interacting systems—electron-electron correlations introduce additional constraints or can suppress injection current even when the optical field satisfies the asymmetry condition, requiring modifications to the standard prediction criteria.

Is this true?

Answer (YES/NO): NO